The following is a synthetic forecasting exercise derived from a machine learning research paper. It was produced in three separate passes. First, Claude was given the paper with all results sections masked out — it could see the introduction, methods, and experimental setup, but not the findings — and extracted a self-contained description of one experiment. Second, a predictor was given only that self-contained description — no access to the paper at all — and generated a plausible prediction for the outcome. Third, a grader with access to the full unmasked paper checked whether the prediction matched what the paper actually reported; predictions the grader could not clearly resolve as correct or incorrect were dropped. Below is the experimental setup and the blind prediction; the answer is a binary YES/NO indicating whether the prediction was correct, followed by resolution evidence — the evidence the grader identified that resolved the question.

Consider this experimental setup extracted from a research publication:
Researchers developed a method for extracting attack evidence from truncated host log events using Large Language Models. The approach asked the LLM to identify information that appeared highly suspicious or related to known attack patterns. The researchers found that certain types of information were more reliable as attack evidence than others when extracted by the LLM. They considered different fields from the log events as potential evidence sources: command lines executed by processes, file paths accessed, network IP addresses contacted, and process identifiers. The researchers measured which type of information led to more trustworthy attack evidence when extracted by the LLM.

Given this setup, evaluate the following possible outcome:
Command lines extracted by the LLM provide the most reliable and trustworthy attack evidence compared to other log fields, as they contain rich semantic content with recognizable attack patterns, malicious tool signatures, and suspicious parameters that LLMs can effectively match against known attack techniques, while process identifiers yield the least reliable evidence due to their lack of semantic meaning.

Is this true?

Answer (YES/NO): NO